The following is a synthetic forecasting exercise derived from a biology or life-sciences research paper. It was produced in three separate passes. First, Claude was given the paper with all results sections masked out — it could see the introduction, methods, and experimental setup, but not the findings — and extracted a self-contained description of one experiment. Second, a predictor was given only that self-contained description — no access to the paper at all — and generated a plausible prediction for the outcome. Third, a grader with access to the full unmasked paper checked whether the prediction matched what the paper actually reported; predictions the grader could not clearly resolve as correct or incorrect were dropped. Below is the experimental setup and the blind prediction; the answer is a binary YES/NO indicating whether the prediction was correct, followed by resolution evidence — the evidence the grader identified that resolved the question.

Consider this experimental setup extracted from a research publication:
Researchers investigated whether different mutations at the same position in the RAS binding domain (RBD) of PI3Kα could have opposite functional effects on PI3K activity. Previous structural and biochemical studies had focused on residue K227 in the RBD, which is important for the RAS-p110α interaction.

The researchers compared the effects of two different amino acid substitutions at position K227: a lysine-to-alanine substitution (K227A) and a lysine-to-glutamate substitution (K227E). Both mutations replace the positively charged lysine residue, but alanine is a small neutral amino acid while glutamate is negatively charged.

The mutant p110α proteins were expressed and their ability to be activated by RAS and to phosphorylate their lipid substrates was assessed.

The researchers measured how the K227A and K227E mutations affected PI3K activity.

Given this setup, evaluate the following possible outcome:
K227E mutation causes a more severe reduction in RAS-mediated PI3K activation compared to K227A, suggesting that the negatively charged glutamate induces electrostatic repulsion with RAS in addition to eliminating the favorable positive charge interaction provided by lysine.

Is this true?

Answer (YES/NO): NO